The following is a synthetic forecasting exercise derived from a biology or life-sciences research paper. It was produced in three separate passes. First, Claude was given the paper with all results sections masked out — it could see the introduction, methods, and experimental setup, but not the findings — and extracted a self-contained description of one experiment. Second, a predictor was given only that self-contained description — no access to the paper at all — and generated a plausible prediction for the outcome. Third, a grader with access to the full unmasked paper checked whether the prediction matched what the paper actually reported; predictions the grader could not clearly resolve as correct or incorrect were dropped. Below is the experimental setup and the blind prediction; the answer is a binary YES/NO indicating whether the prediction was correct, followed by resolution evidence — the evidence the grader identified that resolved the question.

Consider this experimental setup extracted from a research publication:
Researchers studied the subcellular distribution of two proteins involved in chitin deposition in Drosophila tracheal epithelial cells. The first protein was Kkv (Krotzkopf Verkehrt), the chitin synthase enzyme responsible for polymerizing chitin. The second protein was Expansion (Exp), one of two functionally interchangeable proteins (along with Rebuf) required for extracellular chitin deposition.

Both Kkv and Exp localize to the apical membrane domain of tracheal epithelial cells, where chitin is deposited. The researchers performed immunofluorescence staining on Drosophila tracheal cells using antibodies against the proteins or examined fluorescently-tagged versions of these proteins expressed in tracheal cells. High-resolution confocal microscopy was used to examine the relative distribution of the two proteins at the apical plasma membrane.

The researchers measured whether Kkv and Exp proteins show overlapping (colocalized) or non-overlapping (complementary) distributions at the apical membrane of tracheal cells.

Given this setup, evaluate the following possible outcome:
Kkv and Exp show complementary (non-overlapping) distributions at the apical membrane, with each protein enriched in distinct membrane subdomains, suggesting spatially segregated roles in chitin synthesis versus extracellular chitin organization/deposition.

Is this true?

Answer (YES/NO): YES